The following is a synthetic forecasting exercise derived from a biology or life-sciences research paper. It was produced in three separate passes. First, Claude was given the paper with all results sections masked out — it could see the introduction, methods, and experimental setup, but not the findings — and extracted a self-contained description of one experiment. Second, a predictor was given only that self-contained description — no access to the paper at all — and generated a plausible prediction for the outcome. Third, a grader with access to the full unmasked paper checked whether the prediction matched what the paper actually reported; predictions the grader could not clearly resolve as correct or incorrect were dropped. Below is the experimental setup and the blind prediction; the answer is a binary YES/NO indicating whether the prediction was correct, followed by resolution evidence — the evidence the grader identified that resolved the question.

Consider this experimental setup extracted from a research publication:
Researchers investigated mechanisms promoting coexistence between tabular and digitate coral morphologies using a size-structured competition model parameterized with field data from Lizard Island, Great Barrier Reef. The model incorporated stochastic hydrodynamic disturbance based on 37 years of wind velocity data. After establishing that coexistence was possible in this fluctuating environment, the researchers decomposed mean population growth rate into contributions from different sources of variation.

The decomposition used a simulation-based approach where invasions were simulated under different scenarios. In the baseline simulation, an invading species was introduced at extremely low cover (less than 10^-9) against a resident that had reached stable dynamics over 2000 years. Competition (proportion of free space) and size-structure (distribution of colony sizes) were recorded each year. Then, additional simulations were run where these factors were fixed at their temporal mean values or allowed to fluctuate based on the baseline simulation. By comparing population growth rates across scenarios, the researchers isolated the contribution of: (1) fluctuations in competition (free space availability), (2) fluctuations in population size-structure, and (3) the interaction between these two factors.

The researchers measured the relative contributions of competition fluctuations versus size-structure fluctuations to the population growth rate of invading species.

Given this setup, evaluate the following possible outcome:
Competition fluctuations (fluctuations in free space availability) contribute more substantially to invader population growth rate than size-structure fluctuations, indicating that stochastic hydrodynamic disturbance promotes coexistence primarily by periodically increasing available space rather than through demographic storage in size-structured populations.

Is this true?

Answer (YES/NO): NO